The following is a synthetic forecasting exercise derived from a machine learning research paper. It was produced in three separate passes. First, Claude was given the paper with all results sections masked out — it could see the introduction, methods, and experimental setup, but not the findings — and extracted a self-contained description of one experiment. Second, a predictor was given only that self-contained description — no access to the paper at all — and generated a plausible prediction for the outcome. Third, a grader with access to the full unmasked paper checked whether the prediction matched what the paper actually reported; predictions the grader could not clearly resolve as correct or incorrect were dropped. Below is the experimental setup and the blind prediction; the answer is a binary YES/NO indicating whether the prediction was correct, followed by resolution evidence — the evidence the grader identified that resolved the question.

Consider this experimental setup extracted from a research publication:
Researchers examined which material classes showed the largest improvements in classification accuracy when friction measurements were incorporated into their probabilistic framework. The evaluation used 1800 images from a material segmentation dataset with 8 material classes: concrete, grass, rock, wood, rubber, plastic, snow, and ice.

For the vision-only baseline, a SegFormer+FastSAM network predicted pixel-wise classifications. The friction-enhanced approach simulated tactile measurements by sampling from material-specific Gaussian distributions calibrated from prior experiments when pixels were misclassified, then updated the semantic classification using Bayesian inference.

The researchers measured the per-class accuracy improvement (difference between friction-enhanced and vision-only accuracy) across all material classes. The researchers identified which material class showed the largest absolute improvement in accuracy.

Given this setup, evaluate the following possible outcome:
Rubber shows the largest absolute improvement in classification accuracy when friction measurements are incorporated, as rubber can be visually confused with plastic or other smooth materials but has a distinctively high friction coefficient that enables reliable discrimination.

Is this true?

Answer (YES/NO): NO